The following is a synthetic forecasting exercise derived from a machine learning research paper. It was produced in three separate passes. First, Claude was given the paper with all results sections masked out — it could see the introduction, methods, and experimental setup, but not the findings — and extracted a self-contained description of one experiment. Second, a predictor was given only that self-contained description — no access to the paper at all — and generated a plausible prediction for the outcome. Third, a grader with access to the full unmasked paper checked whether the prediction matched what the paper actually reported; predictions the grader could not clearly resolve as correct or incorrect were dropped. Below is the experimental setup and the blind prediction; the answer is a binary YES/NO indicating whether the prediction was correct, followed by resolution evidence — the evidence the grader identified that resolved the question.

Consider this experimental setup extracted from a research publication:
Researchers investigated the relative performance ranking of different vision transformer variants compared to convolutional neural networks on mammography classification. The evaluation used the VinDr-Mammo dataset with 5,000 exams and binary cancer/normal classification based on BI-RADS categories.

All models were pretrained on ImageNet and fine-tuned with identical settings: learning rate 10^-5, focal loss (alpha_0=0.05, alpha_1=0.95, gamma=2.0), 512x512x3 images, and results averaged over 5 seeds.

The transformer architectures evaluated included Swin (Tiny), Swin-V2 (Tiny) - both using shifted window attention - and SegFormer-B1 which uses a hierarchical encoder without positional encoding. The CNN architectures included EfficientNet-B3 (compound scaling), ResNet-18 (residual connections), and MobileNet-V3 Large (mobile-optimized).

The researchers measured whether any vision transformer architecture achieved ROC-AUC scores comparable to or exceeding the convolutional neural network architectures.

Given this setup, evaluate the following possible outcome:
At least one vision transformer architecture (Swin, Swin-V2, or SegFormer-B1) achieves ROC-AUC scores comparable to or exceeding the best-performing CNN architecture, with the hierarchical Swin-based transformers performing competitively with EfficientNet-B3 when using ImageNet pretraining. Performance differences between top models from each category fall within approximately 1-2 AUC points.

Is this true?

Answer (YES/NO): NO